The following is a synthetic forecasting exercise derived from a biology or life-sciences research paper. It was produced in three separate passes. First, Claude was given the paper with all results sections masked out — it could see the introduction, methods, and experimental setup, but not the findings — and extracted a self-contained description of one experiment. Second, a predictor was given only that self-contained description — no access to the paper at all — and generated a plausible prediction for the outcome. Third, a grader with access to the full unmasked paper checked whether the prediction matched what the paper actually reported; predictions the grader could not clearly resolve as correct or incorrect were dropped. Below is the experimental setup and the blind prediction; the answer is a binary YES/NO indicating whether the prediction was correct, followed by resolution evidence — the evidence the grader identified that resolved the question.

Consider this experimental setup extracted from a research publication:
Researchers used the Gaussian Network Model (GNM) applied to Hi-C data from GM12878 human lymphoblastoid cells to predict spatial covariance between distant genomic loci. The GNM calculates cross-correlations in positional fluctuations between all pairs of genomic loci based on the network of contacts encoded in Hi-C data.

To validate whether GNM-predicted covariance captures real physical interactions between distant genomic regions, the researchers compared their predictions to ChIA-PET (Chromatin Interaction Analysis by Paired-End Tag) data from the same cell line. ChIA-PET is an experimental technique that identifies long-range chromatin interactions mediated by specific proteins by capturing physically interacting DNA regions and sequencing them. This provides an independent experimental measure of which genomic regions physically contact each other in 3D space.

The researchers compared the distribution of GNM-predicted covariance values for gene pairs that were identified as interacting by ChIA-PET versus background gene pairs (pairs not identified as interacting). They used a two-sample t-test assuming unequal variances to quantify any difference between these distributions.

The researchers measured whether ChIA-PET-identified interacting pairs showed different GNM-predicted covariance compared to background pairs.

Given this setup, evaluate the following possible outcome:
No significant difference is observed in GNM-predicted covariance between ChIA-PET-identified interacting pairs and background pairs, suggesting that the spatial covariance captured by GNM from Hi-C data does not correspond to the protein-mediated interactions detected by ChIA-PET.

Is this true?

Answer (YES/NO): NO